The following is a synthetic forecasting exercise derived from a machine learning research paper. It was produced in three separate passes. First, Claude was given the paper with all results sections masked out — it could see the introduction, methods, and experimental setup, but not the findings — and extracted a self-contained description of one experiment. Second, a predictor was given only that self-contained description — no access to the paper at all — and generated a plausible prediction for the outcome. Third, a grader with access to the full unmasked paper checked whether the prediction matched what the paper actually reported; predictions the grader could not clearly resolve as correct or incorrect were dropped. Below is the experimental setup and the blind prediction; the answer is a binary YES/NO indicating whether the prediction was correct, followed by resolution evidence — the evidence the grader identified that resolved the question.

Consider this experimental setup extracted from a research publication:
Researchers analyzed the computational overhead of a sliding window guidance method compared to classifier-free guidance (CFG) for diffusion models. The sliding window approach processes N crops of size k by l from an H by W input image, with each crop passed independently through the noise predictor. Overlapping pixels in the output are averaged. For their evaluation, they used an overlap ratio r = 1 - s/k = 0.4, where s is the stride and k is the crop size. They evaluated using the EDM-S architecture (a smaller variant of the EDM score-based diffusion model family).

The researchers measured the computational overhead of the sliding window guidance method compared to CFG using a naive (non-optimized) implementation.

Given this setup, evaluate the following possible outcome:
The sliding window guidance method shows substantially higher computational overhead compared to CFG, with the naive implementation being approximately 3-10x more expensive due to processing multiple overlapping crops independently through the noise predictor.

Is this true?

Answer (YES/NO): NO